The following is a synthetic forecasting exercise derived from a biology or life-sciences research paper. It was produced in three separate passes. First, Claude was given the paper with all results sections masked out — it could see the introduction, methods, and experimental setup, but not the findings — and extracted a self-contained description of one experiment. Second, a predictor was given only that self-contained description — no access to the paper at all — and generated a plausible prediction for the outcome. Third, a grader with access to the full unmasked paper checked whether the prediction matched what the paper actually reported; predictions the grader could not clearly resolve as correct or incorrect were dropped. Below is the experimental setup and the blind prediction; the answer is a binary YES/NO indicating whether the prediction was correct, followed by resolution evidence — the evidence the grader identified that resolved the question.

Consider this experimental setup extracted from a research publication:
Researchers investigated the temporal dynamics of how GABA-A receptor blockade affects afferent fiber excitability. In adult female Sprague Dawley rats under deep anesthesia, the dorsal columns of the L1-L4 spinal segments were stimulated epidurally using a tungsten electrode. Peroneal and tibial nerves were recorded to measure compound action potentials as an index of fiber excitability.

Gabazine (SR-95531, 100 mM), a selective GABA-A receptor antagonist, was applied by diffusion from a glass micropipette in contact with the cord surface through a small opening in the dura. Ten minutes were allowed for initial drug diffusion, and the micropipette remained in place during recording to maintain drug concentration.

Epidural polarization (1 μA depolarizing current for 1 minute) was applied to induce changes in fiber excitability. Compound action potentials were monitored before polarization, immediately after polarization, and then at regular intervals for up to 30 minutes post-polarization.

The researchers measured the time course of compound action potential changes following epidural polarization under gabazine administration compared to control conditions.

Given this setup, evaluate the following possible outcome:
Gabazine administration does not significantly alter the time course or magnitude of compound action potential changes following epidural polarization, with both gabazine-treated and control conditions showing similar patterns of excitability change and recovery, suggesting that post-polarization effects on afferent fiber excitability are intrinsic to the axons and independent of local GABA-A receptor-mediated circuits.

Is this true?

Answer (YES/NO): NO